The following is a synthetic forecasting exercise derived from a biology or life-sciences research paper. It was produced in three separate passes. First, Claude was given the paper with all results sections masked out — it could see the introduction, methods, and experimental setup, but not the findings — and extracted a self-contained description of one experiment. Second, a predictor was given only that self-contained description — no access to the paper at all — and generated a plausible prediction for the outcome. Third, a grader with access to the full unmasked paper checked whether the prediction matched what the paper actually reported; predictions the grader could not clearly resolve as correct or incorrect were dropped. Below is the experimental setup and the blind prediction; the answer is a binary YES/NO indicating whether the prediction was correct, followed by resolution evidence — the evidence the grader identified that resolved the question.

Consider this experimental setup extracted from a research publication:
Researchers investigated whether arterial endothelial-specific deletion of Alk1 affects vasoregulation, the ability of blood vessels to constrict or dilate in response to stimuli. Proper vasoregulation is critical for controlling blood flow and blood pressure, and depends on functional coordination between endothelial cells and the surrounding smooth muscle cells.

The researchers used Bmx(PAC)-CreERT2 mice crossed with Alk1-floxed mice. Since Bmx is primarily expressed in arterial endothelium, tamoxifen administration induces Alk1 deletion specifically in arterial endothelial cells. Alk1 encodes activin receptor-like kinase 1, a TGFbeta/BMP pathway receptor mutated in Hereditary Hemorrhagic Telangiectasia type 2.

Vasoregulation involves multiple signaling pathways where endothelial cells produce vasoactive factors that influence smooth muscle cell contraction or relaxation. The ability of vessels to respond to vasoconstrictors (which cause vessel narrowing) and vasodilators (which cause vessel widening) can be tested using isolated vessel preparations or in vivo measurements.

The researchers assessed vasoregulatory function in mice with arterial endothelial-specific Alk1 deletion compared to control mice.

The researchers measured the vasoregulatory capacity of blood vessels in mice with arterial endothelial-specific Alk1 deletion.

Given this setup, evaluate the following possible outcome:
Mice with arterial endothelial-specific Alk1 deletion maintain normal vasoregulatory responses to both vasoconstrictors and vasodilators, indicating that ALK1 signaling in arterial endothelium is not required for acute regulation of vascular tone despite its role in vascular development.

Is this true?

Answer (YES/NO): NO